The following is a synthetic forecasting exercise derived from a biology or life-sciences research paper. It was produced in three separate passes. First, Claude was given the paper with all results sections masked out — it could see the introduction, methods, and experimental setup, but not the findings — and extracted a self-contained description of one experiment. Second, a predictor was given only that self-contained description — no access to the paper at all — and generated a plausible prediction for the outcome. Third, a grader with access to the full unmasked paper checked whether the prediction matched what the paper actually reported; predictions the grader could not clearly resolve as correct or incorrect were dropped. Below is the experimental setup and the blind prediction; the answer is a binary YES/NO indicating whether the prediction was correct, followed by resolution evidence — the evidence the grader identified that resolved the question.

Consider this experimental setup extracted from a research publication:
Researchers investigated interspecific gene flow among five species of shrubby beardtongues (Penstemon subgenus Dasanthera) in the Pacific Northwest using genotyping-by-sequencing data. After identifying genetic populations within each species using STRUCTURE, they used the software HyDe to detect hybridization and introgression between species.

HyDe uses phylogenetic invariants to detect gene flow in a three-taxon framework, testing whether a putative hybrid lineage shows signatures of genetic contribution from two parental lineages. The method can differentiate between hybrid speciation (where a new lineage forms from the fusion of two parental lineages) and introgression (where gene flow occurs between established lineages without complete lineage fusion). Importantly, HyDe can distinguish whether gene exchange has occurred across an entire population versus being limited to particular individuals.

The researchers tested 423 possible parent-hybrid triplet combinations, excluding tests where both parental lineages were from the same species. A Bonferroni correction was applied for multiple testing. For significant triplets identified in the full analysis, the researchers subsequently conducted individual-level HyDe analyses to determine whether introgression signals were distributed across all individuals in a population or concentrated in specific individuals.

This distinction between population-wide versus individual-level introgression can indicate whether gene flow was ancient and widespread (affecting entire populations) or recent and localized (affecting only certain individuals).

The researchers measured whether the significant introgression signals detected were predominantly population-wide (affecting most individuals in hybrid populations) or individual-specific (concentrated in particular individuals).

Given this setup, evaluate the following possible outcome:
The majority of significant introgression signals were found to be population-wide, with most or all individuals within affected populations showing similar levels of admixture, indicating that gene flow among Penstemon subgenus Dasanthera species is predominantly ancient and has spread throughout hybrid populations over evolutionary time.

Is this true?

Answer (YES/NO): YES